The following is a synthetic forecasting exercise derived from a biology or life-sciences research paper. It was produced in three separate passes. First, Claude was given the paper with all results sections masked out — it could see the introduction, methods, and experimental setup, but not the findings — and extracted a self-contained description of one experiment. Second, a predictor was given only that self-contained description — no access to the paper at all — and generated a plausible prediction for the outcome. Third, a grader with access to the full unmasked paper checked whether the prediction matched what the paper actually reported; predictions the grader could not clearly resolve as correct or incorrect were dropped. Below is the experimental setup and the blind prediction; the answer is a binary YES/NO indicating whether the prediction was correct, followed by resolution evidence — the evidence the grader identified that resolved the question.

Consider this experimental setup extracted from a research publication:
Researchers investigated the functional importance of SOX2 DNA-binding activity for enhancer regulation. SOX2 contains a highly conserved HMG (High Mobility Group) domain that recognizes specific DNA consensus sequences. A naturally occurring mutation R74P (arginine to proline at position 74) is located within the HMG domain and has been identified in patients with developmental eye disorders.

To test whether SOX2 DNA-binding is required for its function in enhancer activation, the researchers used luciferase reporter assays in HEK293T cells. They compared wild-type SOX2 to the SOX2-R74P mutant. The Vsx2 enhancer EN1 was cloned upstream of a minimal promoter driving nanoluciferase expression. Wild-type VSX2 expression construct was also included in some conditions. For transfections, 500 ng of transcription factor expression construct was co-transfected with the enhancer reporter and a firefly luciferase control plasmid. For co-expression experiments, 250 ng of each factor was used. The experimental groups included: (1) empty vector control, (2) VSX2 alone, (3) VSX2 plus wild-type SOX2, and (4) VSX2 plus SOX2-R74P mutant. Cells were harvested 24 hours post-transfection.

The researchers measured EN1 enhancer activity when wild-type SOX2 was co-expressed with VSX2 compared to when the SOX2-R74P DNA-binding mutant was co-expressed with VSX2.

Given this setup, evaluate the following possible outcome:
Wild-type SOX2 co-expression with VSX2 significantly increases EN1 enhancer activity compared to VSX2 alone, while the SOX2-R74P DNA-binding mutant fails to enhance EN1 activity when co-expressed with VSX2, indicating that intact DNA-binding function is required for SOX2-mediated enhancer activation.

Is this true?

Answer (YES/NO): YES